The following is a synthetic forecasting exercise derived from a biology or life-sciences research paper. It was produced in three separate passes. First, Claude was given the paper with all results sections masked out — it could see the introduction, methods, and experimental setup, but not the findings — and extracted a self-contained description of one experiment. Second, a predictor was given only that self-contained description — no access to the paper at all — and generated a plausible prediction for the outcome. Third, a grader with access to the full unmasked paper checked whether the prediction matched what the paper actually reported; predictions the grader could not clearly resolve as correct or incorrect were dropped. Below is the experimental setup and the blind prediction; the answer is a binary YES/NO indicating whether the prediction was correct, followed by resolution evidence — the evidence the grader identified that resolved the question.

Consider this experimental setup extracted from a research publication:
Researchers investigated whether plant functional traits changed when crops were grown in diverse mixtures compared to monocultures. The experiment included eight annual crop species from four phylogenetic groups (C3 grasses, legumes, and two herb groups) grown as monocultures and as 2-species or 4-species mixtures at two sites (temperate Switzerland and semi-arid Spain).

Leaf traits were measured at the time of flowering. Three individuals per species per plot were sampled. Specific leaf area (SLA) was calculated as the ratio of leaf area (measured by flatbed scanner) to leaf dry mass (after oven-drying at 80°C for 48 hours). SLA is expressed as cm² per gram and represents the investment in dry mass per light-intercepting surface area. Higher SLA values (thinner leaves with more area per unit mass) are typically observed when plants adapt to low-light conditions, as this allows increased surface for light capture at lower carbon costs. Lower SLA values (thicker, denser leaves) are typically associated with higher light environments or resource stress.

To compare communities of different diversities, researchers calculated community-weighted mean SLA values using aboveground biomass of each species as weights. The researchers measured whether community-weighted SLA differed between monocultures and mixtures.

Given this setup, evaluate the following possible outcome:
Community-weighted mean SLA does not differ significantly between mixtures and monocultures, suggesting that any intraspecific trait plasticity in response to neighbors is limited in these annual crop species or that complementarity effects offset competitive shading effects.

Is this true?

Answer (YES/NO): YES